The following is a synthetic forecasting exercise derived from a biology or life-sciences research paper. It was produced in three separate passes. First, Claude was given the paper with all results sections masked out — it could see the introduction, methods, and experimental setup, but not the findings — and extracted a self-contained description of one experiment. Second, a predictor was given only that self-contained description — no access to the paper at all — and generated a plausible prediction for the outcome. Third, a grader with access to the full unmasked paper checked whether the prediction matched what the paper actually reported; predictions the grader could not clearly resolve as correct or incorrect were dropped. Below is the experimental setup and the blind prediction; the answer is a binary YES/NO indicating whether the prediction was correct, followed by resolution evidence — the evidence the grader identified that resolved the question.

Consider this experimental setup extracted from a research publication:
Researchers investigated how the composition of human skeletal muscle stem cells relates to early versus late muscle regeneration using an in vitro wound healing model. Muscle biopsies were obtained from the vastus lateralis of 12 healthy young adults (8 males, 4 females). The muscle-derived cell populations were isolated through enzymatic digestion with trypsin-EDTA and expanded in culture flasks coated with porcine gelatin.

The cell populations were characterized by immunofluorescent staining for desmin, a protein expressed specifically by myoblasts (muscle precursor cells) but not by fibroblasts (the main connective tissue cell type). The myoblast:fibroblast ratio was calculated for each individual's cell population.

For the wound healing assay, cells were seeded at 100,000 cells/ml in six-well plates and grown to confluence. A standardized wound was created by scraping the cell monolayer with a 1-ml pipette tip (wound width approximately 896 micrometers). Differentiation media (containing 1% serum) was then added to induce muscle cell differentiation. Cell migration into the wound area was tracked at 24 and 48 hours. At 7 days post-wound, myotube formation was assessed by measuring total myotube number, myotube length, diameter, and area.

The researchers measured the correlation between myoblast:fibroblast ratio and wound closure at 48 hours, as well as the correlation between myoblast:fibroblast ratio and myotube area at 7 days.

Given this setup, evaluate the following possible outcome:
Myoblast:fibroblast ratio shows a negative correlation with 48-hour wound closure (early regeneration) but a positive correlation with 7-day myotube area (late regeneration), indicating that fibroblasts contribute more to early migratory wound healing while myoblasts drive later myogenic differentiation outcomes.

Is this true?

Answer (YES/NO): NO